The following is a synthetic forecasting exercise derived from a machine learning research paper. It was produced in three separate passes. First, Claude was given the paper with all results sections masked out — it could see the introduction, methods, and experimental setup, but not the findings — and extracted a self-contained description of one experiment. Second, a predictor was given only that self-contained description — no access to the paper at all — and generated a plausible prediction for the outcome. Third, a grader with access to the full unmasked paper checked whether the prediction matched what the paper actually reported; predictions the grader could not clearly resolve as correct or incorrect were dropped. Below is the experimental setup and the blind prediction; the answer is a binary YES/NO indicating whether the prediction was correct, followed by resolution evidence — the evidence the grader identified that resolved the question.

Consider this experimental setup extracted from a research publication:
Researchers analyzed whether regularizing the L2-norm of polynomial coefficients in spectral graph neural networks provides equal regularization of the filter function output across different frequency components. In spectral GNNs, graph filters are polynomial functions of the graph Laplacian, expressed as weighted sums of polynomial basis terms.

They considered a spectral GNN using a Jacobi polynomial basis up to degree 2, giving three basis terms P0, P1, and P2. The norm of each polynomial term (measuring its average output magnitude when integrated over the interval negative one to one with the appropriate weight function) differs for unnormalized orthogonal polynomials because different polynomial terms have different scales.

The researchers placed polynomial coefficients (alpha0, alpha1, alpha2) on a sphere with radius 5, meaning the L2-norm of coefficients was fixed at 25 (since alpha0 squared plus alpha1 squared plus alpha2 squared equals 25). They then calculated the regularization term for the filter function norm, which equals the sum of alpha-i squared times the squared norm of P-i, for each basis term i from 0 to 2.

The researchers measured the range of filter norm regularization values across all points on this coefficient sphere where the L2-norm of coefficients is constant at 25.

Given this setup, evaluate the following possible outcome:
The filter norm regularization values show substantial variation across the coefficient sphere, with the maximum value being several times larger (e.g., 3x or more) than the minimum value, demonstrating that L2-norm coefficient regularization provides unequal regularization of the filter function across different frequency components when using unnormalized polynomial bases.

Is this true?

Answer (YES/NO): NO